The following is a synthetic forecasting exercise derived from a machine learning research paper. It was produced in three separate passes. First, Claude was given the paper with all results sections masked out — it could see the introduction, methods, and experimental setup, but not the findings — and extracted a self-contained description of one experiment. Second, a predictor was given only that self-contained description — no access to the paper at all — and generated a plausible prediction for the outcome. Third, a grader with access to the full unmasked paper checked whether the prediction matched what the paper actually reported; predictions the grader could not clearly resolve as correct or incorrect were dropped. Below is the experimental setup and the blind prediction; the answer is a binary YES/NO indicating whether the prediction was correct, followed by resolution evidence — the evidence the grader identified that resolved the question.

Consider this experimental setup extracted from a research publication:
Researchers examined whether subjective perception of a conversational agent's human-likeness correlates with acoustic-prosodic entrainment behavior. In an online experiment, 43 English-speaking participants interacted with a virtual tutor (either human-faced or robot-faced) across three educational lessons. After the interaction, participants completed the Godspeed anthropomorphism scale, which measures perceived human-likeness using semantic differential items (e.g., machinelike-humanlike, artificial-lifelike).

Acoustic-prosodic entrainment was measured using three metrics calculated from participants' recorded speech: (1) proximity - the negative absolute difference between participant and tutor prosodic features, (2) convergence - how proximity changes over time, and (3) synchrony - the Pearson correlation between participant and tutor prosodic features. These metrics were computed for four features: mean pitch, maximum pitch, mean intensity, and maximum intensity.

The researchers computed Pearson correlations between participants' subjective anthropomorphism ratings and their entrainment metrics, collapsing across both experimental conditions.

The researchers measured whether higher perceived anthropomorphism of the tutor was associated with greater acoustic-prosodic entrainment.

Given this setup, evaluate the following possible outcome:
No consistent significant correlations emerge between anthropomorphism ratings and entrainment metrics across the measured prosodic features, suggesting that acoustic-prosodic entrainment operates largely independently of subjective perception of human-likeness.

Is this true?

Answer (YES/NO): NO